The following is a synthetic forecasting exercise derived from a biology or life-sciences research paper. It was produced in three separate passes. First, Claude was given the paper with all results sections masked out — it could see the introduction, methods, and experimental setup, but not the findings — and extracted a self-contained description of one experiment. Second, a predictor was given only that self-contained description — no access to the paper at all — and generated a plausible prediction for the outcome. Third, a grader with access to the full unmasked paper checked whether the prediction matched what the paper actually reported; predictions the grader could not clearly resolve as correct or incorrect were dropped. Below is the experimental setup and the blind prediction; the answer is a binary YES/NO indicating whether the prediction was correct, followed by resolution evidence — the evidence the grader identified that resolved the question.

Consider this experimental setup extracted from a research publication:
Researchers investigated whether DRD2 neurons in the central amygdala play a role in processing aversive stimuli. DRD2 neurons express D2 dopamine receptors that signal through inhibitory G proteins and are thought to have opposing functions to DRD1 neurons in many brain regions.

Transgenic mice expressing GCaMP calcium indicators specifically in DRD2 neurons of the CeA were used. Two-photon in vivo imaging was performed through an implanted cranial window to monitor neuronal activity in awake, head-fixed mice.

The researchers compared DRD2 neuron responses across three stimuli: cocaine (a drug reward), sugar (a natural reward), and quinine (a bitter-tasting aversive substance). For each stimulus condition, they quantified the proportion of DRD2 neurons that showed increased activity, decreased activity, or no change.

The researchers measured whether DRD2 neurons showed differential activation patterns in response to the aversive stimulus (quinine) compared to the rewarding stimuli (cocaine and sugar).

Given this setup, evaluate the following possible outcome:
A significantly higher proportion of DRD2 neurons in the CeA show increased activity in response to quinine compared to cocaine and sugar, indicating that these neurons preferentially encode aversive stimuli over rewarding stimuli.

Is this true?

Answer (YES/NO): YES